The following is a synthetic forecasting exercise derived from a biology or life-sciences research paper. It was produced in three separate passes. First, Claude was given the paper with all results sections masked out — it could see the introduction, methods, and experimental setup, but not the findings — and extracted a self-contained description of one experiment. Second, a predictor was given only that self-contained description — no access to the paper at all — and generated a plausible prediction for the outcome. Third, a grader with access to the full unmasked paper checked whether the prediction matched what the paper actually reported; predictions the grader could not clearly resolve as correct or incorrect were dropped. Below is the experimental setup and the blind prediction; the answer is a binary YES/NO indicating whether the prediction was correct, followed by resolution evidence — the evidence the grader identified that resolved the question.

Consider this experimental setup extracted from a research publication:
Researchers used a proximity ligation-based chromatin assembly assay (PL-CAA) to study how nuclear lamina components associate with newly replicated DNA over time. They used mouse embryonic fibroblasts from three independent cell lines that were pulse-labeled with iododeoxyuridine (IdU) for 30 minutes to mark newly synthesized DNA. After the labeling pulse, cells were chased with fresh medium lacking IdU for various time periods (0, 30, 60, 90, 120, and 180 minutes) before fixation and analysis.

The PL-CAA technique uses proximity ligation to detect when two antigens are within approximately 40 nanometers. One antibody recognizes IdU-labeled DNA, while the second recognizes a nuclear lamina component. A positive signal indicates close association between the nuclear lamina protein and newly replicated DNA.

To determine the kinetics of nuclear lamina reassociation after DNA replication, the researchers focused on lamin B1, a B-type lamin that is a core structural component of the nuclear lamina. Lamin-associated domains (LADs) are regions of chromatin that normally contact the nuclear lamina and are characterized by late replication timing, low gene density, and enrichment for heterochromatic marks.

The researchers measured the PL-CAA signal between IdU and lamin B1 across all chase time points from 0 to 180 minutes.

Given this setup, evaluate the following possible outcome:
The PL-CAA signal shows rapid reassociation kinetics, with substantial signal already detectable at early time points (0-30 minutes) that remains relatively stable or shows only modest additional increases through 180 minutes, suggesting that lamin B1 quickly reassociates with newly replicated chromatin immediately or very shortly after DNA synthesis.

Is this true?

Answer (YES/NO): NO